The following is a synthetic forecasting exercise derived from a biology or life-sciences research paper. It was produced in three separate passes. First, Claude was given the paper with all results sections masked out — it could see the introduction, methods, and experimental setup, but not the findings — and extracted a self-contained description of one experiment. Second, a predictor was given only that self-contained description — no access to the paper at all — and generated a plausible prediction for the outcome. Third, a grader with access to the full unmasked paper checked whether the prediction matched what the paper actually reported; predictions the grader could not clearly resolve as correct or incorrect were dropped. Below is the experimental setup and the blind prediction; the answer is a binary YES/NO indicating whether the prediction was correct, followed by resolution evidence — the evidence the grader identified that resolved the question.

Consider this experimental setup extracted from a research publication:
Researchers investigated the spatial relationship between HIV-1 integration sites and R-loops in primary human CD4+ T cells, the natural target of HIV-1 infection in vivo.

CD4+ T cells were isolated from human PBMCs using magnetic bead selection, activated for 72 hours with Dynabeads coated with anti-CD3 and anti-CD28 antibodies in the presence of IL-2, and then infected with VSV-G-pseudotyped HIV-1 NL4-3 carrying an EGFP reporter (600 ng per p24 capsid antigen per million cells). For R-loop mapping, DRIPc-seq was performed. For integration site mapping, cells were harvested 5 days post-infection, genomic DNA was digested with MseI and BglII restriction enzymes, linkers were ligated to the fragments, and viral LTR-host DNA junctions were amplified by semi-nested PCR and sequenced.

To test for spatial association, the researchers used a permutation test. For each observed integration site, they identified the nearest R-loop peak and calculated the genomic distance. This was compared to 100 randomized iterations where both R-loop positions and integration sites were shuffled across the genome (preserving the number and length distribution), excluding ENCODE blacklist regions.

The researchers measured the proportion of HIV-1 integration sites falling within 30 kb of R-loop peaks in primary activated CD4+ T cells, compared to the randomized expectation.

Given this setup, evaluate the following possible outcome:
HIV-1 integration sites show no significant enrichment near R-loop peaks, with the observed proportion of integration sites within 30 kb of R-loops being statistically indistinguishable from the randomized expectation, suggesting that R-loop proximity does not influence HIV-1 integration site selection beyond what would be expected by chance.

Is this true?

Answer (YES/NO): NO